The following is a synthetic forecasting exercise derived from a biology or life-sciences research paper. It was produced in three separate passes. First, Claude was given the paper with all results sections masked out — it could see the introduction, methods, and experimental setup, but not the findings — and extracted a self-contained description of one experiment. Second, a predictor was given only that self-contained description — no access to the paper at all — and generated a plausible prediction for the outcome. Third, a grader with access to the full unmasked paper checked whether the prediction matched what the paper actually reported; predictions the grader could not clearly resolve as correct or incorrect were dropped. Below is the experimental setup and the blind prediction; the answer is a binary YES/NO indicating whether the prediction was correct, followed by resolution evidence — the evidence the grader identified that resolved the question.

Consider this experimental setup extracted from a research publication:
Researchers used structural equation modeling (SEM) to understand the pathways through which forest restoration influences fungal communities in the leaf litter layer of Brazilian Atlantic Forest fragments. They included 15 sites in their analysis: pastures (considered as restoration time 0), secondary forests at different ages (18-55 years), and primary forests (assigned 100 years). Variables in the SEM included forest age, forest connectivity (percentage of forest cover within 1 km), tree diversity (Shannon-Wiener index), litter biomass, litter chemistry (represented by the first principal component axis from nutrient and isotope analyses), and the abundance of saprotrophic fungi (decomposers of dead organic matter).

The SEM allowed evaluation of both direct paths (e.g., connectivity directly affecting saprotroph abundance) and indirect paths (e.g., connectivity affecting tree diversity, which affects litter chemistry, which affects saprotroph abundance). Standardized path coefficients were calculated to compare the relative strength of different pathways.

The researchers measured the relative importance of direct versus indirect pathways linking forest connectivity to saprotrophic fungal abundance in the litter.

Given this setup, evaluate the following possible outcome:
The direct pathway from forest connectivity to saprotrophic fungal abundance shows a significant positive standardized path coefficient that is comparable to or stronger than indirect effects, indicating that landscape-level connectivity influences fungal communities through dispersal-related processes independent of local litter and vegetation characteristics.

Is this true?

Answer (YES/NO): YES